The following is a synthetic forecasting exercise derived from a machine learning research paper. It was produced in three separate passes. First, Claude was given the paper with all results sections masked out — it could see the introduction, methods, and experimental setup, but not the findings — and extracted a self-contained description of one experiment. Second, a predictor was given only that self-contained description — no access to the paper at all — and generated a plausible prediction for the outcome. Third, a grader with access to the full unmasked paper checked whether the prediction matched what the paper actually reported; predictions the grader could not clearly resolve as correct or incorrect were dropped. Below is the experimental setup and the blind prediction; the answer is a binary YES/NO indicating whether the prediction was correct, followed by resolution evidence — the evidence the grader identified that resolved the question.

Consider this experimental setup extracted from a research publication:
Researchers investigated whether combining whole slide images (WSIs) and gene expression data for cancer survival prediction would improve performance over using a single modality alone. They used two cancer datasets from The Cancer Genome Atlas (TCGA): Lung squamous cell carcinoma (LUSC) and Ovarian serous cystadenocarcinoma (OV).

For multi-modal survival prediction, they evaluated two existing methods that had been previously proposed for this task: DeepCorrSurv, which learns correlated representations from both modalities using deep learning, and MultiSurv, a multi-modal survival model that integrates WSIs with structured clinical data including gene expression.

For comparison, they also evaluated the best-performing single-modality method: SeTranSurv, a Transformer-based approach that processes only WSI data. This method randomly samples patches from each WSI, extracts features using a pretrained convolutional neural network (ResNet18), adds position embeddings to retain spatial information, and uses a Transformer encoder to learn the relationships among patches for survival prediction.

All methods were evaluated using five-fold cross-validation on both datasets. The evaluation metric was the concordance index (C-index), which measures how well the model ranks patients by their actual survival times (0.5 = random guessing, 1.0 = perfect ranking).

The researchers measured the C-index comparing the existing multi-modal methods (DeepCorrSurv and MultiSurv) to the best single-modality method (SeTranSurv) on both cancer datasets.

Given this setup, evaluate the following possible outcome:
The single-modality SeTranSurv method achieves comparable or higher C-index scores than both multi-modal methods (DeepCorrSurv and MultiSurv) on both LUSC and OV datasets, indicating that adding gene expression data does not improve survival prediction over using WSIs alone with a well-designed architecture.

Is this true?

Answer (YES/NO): YES